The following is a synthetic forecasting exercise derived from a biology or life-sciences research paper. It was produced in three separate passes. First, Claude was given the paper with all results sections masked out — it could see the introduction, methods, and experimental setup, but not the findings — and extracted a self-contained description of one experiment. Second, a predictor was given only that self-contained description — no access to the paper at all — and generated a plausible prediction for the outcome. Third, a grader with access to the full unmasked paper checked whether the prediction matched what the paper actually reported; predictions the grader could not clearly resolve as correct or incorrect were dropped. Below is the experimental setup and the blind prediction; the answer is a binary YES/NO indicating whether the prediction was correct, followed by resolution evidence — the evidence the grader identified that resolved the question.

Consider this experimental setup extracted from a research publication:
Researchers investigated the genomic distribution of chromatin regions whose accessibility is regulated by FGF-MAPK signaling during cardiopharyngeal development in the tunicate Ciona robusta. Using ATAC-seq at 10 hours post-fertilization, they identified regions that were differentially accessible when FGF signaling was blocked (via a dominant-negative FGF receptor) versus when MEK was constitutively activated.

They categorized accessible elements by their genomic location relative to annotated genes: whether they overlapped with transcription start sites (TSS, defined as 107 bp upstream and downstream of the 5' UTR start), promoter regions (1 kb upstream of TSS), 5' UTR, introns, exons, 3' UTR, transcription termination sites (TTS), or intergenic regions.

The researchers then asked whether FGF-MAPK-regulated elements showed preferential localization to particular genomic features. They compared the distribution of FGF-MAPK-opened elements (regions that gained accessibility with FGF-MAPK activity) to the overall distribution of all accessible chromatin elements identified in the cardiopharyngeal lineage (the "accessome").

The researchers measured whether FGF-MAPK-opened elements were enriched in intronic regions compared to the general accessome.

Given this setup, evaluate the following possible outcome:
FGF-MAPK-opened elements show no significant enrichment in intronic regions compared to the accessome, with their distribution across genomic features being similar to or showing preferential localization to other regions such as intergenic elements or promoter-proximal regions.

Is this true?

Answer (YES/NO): NO